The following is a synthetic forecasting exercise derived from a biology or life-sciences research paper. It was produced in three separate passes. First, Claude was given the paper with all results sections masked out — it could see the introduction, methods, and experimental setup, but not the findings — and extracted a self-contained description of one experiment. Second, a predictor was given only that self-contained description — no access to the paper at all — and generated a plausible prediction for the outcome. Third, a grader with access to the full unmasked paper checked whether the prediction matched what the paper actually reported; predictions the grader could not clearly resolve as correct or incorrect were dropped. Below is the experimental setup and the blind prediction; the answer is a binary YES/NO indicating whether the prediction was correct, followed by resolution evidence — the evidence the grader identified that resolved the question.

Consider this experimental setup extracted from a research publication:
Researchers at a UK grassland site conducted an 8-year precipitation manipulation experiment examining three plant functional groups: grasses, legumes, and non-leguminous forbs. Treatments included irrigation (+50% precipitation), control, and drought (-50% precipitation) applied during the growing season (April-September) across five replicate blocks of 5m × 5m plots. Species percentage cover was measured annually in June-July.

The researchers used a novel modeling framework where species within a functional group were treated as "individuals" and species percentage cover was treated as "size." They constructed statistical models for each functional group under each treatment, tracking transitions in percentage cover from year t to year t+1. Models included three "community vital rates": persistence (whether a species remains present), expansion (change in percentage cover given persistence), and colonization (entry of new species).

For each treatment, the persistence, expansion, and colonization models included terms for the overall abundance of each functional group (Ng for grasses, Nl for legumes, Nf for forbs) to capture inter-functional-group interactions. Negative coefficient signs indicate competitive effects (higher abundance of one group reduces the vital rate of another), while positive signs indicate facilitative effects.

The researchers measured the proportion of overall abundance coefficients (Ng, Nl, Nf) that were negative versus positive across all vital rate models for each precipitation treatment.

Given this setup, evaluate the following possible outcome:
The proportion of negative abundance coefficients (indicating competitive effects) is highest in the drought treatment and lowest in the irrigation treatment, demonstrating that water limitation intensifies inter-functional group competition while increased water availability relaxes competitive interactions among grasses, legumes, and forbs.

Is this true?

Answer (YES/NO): NO